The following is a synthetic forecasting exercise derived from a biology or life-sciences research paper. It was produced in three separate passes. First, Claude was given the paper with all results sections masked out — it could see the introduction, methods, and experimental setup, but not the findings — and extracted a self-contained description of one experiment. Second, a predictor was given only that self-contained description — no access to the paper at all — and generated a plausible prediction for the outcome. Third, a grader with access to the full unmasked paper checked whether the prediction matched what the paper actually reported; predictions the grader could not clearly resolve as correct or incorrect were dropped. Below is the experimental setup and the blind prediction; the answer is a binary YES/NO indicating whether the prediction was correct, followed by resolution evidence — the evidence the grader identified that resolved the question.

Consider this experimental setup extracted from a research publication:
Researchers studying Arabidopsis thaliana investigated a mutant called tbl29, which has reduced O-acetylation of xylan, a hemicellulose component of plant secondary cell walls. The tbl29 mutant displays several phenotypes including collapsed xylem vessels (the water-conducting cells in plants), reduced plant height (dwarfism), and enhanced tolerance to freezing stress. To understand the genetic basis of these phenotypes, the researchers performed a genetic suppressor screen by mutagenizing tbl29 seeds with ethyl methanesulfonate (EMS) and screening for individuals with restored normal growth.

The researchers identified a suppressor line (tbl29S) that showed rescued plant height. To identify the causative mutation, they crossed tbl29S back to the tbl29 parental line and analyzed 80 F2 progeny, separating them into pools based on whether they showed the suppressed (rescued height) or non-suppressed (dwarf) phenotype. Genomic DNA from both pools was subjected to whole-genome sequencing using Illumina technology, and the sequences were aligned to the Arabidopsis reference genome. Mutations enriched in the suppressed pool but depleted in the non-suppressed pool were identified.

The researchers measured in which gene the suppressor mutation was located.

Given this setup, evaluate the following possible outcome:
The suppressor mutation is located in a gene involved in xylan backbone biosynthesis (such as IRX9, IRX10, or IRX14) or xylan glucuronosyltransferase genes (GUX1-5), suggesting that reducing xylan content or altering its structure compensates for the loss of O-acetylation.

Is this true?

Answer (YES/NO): NO